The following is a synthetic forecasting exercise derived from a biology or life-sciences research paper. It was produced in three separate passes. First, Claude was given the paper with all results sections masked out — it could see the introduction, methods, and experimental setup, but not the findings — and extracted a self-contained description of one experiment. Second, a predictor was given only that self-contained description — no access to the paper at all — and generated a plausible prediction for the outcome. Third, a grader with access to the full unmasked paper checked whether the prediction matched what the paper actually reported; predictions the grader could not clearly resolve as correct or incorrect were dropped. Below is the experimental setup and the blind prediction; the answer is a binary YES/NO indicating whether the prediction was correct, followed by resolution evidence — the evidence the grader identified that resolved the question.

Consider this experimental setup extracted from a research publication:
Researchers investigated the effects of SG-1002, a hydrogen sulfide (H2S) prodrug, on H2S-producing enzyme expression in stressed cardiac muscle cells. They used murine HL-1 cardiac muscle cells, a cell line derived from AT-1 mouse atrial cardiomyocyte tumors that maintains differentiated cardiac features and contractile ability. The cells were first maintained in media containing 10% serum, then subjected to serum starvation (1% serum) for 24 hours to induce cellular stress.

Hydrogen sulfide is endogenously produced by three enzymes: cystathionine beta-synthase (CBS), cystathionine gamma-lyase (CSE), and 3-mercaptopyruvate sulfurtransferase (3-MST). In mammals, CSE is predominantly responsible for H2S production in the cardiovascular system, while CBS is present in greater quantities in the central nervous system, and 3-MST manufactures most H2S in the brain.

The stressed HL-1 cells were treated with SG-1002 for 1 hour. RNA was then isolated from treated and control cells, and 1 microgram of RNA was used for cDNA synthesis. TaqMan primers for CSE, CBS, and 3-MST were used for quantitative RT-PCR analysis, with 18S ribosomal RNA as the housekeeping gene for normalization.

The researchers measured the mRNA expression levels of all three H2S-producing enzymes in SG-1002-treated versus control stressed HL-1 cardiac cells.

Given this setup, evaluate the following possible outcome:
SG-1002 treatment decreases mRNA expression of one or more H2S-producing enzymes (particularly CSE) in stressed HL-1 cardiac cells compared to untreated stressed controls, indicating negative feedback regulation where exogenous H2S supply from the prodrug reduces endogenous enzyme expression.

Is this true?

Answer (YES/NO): NO